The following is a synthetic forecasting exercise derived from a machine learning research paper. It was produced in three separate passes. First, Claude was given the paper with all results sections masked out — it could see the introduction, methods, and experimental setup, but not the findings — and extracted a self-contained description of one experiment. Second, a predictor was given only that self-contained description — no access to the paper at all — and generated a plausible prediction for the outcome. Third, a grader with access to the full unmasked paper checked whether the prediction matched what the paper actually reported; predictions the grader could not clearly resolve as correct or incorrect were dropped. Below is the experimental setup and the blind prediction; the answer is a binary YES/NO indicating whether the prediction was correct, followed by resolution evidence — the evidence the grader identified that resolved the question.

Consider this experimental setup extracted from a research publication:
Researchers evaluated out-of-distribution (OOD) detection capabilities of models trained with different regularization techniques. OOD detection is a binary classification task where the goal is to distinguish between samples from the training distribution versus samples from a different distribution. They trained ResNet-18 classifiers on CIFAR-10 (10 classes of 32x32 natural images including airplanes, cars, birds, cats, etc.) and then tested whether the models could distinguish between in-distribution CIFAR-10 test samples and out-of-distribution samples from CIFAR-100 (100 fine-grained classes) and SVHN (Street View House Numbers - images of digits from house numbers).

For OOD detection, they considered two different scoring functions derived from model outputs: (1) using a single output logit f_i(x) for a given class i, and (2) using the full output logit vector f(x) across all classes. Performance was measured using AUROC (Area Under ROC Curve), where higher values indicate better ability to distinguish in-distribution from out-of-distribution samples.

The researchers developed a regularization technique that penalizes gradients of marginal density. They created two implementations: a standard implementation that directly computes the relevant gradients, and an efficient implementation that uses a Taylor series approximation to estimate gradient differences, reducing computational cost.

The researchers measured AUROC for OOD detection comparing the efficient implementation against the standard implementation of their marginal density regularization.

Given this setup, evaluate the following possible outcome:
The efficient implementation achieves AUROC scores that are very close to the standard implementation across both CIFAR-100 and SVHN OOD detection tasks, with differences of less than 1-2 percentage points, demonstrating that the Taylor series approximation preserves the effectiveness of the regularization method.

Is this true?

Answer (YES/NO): NO